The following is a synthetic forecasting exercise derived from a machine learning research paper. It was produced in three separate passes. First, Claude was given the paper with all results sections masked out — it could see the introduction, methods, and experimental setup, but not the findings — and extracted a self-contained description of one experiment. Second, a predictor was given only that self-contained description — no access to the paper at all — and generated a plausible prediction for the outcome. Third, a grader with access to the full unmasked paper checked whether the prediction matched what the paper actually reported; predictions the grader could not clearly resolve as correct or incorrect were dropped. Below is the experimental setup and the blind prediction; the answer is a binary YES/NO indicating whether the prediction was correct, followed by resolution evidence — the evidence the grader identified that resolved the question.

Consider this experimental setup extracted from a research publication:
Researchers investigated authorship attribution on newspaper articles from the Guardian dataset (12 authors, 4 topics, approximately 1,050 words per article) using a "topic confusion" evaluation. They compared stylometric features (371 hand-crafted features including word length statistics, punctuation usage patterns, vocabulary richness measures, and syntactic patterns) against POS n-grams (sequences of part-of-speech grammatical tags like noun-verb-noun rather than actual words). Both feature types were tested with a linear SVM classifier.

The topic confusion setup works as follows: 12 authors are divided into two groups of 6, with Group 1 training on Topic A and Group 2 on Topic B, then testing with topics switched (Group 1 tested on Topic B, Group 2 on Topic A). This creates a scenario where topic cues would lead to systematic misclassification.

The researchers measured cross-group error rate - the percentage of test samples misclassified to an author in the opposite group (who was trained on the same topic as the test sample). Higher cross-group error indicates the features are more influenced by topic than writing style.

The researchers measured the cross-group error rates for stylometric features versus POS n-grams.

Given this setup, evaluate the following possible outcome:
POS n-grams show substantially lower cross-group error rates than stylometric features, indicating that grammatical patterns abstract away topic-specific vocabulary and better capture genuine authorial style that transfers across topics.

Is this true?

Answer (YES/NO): YES